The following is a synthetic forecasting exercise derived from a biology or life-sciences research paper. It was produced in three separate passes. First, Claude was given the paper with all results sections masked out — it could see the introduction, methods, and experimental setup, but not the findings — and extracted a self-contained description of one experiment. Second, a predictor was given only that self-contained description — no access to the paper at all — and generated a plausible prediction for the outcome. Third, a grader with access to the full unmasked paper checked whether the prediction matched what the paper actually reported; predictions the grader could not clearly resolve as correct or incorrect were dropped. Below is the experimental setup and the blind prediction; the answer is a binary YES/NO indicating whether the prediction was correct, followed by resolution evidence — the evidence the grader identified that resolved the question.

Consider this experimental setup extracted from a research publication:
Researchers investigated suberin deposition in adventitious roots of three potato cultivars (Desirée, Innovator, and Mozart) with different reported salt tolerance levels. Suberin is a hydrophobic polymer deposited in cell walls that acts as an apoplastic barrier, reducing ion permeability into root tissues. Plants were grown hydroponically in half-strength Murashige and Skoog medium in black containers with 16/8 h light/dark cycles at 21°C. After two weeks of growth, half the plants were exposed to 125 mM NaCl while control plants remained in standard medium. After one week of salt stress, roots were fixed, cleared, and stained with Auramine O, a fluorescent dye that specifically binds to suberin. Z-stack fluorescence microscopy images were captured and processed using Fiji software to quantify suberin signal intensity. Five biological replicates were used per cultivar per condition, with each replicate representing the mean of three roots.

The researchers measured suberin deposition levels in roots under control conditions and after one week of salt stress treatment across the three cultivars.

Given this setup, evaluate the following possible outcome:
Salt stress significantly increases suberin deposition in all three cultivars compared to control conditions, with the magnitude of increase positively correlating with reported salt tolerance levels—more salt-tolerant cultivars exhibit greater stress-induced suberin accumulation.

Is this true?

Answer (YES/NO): NO